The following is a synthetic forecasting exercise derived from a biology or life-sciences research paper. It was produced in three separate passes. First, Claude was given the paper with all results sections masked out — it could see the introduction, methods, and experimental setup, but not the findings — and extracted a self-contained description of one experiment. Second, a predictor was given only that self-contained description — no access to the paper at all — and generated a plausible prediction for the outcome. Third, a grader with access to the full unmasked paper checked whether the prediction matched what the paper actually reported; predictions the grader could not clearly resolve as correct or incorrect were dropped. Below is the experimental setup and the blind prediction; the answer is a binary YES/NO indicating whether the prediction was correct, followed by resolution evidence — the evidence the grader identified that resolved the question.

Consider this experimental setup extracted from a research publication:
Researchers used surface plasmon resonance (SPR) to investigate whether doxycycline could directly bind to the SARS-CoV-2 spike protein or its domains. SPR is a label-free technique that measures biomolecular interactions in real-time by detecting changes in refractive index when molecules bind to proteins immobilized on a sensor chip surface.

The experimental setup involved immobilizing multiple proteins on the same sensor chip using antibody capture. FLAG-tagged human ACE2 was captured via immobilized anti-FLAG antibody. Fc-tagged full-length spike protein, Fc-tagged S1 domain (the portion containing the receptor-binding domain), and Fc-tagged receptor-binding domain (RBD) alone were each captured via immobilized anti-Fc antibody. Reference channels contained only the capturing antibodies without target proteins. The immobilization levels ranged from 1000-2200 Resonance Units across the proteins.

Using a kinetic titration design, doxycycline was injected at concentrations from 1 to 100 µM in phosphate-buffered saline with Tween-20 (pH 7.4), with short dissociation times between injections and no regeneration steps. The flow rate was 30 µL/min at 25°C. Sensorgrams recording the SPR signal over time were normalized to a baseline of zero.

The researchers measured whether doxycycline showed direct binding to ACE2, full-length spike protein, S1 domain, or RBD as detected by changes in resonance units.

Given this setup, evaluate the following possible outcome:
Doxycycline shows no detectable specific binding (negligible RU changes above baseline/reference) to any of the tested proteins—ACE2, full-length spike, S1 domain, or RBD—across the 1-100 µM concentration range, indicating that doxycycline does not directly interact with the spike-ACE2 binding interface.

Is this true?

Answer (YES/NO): YES